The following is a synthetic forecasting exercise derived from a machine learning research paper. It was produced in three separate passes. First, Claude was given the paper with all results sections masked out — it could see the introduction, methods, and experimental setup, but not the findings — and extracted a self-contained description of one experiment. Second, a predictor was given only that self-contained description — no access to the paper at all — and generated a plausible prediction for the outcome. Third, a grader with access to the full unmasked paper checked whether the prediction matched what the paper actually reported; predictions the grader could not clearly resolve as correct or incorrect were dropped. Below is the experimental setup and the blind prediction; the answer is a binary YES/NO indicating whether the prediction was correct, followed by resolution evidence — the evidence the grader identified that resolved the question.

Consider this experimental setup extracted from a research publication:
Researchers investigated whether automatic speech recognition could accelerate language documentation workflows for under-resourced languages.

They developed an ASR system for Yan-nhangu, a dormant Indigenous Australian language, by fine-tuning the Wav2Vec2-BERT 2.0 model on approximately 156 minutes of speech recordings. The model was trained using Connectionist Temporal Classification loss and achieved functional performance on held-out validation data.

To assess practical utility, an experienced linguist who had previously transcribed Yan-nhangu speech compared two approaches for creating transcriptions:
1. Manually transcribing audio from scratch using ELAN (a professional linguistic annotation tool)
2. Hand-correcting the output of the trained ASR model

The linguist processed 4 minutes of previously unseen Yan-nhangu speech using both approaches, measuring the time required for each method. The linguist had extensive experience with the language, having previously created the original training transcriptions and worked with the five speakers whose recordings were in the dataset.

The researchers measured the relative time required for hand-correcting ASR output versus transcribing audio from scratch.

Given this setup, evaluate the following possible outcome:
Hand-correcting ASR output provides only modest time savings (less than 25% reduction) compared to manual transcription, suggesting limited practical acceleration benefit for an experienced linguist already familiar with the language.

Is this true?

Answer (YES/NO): NO